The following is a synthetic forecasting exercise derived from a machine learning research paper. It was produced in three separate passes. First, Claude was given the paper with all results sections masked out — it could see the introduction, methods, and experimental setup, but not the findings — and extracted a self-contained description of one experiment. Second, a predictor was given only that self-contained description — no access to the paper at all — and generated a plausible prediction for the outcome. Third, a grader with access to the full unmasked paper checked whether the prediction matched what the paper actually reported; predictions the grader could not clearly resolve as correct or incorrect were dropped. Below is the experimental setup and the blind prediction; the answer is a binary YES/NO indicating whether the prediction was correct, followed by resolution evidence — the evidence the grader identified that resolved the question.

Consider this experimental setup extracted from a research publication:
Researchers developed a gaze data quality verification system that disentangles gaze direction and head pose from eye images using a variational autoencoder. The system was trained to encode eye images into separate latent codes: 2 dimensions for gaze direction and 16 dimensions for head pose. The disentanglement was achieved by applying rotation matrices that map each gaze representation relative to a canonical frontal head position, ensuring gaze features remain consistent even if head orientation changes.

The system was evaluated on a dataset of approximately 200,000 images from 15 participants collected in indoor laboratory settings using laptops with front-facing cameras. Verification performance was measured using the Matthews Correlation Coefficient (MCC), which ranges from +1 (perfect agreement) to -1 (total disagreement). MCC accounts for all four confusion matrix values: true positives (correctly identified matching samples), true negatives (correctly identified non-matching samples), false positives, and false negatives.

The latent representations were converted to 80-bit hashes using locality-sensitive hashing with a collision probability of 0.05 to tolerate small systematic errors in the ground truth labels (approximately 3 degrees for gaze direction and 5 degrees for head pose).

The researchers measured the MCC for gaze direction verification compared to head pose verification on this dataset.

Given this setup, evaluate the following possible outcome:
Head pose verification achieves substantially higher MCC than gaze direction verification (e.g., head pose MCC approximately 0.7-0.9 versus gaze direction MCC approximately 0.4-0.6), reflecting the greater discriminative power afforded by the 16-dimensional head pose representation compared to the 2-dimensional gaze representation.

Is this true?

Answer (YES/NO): NO